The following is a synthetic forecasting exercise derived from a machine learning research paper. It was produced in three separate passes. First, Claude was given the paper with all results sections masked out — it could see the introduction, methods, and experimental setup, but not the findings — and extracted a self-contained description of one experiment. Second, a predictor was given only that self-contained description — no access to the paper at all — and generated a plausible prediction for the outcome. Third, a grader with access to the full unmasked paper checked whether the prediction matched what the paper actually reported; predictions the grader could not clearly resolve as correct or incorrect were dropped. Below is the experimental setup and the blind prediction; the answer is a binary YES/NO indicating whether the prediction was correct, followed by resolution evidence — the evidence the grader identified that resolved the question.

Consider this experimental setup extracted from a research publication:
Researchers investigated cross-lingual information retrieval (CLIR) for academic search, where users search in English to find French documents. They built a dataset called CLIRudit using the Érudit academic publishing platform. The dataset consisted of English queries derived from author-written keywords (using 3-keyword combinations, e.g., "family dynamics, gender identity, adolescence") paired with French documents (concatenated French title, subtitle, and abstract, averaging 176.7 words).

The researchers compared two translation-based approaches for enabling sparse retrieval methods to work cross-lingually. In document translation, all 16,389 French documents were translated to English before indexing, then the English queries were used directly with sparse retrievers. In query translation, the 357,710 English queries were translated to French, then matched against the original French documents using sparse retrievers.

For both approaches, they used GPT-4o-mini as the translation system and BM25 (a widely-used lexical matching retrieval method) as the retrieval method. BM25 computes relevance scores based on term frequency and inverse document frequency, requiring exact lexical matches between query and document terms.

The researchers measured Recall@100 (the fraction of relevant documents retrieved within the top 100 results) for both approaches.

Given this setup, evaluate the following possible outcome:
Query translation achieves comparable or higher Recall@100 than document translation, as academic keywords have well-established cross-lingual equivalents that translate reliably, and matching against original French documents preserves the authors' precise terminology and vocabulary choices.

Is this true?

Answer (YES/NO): NO